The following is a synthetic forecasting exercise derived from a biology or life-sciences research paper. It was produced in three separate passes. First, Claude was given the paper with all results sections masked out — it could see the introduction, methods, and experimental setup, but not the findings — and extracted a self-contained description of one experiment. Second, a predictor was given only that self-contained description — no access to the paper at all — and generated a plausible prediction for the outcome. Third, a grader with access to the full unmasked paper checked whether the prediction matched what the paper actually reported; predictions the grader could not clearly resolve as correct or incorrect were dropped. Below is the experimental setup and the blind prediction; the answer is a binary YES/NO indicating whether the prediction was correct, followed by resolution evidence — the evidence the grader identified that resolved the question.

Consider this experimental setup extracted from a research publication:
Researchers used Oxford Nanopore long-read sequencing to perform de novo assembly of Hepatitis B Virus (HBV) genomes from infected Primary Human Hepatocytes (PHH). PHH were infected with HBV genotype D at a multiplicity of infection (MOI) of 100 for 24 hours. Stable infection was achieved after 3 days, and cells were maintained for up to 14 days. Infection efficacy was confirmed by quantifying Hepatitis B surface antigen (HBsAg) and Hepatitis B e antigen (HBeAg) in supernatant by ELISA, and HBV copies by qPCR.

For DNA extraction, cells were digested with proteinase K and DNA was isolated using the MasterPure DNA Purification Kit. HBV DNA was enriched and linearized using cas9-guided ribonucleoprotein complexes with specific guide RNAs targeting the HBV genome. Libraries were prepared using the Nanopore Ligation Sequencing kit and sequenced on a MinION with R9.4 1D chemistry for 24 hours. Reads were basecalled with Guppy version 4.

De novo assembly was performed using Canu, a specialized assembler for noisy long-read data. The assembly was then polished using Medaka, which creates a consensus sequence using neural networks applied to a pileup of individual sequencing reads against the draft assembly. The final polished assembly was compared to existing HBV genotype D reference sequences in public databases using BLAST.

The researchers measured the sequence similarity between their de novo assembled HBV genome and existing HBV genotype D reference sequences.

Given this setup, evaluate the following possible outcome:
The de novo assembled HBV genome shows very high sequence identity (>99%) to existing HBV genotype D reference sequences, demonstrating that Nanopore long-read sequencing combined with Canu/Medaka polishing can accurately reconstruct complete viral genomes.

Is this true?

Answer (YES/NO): YES